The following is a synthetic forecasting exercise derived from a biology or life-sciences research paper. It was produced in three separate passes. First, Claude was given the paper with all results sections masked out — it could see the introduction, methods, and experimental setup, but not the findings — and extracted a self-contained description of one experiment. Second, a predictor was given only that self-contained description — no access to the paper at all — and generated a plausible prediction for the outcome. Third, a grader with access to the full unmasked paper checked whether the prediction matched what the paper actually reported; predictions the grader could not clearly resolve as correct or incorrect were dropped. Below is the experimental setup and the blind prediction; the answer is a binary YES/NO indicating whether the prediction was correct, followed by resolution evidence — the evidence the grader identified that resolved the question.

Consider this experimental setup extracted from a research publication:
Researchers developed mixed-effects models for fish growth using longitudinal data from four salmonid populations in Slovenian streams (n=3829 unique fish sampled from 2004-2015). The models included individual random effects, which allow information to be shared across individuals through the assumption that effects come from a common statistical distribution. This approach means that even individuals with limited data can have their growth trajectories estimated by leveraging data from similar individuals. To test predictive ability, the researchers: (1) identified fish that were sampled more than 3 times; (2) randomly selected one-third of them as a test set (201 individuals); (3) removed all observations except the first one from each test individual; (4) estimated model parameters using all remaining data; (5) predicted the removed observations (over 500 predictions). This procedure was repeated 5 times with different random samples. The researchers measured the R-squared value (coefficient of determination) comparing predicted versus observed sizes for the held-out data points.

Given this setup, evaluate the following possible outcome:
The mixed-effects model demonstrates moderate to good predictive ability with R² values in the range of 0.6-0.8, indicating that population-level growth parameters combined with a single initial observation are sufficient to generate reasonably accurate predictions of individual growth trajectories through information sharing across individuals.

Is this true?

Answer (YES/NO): NO